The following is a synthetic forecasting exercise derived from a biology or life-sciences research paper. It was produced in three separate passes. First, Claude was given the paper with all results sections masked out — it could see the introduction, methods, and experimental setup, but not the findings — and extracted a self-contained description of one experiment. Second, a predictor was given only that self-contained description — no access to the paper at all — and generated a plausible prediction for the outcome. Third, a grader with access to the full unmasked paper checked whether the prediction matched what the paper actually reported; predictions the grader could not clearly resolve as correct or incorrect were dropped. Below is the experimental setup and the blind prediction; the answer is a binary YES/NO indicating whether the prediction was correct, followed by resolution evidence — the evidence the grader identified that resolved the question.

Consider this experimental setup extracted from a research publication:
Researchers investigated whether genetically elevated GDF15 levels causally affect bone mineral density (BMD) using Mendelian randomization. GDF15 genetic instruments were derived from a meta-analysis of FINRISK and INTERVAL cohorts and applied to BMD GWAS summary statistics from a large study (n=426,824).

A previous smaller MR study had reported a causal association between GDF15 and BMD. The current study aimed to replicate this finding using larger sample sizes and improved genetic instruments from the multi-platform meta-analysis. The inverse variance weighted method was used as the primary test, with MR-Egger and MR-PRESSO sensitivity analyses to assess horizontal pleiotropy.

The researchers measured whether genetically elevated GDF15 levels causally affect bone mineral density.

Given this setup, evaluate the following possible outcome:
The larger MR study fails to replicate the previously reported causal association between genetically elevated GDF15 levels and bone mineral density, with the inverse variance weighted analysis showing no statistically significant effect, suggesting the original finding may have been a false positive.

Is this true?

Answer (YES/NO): YES